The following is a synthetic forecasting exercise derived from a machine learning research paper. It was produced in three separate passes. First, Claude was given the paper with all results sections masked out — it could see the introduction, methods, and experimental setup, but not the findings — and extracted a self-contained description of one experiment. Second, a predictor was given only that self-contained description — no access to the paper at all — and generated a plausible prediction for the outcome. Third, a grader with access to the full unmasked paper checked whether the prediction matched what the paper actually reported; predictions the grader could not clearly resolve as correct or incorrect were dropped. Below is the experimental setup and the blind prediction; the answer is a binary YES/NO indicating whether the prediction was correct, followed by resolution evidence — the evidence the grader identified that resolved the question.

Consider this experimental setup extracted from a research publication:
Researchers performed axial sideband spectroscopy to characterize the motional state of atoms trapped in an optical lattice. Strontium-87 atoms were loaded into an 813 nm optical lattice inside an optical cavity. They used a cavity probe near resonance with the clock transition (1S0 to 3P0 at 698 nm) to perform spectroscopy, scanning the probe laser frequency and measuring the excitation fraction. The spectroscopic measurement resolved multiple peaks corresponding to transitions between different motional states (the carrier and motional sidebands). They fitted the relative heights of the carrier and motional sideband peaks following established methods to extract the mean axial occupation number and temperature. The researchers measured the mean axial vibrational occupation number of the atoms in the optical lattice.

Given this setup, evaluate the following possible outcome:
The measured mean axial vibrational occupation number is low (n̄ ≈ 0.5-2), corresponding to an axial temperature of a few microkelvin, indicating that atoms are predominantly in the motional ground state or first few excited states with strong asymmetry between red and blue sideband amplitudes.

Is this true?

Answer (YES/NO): NO